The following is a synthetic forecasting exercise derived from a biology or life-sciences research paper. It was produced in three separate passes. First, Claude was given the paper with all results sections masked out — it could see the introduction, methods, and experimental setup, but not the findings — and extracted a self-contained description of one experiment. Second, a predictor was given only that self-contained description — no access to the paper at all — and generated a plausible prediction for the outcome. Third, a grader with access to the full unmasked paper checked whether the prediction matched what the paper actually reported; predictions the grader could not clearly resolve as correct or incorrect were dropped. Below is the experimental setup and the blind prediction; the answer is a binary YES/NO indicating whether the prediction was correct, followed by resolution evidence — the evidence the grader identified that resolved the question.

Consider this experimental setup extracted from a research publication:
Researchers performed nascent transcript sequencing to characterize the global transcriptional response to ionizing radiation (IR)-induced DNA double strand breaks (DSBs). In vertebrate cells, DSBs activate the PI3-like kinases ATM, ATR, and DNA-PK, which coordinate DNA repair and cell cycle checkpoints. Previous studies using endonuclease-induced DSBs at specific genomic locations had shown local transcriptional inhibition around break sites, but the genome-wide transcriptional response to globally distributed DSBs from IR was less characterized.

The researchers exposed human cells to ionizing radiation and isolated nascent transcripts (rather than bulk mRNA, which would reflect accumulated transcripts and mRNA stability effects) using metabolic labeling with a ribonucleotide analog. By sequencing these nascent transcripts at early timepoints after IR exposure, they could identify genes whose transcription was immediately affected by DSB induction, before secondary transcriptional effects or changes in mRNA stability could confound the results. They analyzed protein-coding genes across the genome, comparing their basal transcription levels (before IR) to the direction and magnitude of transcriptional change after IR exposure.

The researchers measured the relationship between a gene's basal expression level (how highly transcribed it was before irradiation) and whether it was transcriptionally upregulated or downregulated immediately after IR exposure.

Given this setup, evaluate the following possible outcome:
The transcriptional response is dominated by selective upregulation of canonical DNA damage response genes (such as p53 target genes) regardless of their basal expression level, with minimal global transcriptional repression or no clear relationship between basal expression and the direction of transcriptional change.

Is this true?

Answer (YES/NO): NO